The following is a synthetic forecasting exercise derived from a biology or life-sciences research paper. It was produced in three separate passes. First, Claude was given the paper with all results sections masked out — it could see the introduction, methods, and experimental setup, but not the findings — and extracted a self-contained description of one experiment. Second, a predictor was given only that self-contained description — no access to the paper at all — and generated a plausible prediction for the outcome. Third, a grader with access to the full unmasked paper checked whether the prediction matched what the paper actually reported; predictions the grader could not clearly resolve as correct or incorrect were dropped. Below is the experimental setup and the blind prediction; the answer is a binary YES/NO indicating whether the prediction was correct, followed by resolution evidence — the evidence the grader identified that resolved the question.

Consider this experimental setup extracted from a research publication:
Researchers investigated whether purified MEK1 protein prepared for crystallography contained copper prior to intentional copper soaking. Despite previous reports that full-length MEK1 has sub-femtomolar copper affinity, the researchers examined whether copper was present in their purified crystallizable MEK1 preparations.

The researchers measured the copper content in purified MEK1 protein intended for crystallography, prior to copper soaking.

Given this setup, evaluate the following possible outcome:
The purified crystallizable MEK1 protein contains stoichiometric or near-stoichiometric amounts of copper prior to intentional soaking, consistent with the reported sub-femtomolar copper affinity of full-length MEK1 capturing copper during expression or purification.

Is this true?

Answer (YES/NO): NO